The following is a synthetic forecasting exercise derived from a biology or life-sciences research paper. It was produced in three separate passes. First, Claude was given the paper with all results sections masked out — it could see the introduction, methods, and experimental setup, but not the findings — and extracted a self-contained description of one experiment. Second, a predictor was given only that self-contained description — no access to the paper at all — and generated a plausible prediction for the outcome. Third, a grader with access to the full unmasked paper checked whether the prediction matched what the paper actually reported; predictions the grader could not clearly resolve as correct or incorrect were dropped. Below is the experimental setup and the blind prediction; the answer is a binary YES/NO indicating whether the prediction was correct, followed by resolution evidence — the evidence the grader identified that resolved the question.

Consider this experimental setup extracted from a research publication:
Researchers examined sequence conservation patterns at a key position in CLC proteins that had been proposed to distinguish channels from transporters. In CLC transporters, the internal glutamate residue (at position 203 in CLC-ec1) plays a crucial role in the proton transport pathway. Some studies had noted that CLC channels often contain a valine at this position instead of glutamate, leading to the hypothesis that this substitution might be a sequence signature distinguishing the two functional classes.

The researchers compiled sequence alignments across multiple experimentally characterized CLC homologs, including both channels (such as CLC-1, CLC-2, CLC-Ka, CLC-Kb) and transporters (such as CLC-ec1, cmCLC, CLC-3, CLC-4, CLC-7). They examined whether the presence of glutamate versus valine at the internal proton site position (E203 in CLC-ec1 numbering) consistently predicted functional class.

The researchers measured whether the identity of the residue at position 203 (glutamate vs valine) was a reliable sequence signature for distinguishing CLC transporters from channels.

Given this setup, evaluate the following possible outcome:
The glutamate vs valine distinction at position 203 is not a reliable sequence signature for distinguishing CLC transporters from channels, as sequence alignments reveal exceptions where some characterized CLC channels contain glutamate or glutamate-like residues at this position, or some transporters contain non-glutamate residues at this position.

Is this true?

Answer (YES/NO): YES